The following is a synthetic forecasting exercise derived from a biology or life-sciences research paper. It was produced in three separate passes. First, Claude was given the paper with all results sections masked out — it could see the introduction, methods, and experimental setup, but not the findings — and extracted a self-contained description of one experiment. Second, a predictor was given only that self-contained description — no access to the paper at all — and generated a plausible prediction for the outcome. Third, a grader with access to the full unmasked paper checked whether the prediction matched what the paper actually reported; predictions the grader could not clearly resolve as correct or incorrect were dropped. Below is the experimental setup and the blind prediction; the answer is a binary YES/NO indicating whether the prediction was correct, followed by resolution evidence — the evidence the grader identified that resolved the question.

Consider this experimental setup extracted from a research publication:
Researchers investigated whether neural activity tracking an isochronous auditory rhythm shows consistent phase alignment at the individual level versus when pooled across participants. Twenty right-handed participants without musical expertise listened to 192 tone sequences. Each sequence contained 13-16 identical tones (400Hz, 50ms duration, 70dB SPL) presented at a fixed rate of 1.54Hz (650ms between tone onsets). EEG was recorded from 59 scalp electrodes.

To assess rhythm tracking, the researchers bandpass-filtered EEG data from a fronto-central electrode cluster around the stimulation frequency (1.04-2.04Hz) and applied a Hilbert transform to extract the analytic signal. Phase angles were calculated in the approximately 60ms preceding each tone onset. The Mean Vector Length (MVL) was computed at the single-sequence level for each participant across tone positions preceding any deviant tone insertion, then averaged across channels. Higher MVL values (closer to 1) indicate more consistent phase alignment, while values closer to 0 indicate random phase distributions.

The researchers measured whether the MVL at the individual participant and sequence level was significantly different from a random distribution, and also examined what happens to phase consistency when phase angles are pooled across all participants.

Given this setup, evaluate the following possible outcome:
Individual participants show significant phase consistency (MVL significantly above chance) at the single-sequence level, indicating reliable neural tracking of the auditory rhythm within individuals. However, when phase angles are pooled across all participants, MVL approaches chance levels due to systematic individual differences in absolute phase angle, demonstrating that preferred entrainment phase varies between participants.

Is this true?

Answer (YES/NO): YES